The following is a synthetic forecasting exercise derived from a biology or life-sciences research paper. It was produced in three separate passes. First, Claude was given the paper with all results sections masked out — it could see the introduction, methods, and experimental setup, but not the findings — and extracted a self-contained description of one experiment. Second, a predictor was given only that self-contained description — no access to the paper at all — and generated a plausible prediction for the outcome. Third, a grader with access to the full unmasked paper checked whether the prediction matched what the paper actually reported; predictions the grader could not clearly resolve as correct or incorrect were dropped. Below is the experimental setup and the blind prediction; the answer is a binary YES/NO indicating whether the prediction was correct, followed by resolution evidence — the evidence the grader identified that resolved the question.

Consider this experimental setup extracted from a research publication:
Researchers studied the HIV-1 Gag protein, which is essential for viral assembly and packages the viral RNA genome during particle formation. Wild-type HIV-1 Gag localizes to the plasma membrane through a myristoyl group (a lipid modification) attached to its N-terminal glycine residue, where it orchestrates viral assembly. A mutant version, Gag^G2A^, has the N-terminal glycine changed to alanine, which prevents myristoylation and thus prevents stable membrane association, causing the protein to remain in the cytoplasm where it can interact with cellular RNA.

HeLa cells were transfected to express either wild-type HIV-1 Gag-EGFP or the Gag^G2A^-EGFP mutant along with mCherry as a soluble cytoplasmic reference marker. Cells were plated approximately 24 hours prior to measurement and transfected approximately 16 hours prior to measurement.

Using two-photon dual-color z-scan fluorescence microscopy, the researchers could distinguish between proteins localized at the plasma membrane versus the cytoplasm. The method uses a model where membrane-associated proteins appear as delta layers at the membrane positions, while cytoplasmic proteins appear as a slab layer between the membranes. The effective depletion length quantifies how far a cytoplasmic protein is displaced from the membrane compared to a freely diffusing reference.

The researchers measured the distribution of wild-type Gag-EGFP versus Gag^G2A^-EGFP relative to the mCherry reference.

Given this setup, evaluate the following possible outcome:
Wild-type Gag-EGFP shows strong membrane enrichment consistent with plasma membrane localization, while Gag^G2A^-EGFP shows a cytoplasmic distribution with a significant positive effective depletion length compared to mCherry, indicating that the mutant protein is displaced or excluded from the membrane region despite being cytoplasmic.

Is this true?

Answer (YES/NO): YES